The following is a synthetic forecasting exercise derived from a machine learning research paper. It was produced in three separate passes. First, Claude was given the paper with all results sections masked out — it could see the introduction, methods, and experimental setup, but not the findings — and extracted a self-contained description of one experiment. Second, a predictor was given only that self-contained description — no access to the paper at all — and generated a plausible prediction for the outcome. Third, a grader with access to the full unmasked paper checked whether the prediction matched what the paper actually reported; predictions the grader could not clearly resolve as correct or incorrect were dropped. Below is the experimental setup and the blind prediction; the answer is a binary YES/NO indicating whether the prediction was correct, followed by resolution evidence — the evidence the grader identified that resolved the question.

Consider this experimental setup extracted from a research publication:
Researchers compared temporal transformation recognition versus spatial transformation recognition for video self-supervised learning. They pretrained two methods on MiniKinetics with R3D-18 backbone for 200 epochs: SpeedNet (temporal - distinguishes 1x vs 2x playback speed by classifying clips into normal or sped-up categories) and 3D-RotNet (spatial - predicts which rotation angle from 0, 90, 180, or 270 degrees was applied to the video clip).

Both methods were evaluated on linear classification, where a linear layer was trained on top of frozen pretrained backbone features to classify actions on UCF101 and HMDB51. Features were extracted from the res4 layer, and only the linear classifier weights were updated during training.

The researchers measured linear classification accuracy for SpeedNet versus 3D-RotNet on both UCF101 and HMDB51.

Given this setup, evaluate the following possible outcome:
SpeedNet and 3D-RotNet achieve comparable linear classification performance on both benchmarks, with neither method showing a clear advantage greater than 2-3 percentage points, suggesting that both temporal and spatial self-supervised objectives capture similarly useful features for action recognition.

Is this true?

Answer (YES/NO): NO